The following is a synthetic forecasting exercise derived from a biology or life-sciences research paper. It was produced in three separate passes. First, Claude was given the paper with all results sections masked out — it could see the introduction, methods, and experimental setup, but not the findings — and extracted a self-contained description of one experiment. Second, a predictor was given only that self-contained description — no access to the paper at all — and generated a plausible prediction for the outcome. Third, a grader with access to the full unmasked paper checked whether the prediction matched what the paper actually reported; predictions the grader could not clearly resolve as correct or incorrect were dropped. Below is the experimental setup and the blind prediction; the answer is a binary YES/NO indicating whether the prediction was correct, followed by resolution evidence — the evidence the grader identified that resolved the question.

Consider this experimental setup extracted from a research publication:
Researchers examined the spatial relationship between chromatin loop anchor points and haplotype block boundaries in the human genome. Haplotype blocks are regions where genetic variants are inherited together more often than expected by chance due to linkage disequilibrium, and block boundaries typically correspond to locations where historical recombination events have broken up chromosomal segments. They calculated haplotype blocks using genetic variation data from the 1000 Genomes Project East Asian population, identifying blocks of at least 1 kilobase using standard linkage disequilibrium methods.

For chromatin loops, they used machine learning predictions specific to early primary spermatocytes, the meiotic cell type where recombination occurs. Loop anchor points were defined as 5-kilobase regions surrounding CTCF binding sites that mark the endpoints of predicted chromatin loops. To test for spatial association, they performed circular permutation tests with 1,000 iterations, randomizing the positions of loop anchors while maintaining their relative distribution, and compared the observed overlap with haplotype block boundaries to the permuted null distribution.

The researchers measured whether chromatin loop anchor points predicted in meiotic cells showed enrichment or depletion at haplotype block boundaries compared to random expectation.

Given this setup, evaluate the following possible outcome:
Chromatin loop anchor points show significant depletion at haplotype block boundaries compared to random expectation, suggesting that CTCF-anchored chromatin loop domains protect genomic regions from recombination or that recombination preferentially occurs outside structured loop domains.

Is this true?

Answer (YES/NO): NO